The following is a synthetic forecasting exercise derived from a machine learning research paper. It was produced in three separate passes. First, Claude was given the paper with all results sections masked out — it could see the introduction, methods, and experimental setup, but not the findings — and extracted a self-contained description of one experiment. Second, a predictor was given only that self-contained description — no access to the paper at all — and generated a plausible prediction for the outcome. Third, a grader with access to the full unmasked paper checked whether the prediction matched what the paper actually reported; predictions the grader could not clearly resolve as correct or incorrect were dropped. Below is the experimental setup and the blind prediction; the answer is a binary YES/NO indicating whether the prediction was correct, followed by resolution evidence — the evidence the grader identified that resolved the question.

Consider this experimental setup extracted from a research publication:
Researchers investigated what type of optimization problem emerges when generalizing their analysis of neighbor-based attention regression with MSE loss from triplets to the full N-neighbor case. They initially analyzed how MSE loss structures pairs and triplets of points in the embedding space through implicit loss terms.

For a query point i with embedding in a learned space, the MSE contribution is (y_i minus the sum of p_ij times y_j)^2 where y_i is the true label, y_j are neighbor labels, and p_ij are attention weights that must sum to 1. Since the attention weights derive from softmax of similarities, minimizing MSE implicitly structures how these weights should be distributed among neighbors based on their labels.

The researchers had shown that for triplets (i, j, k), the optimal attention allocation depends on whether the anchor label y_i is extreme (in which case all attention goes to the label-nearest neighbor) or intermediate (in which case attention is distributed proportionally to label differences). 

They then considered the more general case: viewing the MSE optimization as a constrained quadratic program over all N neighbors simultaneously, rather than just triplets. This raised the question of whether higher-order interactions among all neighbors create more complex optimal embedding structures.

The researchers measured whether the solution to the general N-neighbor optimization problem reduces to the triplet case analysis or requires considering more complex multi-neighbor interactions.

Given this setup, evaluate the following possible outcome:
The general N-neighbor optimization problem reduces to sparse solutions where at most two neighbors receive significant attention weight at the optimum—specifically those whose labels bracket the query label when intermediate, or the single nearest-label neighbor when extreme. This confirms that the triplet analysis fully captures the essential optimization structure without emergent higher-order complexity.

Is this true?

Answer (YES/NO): YES